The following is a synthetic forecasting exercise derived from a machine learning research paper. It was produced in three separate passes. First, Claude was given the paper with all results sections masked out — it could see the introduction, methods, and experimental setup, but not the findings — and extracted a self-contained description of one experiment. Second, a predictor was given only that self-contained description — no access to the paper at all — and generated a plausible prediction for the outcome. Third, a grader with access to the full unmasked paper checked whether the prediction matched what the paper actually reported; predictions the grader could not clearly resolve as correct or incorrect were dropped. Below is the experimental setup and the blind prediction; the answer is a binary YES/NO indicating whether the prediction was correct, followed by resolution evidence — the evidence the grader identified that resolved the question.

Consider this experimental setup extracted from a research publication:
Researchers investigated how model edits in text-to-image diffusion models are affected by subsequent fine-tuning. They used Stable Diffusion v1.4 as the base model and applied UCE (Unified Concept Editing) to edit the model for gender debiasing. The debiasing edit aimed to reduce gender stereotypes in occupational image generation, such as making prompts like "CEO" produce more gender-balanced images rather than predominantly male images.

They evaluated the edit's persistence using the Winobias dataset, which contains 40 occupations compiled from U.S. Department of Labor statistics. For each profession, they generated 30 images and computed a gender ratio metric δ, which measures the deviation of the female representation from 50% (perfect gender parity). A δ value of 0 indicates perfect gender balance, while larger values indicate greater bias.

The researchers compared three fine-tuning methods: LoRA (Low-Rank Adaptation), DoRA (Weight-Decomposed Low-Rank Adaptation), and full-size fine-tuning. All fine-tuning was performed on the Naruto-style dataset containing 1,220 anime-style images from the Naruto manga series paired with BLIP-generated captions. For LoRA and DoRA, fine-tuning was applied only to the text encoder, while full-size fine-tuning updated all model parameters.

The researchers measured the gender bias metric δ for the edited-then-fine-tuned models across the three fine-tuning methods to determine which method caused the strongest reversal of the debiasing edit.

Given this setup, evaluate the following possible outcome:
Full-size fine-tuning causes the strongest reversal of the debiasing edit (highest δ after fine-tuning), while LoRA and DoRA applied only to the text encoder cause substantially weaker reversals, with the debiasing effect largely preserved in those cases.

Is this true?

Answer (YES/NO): NO